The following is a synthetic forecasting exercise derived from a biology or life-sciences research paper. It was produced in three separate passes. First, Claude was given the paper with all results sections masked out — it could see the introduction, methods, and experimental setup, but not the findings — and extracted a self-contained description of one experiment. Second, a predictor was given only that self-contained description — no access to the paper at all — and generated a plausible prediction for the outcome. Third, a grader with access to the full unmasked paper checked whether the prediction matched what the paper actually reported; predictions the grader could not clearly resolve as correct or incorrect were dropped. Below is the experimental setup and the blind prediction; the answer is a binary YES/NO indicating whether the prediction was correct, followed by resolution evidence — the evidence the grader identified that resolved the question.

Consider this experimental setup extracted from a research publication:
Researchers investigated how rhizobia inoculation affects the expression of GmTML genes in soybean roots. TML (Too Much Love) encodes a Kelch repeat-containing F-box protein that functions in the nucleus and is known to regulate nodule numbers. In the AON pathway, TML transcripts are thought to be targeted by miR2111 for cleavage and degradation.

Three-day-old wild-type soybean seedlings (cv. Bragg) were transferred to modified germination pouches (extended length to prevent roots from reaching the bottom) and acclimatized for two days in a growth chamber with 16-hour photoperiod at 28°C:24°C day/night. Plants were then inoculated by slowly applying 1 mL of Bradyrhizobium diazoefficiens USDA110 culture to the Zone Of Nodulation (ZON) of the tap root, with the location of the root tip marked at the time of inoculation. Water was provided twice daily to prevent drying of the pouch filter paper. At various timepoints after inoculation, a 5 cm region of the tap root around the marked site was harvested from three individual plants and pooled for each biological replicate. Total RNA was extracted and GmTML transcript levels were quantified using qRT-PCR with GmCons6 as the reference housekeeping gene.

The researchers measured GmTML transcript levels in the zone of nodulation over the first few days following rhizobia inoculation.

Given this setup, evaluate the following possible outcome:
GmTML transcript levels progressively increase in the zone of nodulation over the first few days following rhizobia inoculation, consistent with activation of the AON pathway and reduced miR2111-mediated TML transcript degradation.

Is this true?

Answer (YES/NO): NO